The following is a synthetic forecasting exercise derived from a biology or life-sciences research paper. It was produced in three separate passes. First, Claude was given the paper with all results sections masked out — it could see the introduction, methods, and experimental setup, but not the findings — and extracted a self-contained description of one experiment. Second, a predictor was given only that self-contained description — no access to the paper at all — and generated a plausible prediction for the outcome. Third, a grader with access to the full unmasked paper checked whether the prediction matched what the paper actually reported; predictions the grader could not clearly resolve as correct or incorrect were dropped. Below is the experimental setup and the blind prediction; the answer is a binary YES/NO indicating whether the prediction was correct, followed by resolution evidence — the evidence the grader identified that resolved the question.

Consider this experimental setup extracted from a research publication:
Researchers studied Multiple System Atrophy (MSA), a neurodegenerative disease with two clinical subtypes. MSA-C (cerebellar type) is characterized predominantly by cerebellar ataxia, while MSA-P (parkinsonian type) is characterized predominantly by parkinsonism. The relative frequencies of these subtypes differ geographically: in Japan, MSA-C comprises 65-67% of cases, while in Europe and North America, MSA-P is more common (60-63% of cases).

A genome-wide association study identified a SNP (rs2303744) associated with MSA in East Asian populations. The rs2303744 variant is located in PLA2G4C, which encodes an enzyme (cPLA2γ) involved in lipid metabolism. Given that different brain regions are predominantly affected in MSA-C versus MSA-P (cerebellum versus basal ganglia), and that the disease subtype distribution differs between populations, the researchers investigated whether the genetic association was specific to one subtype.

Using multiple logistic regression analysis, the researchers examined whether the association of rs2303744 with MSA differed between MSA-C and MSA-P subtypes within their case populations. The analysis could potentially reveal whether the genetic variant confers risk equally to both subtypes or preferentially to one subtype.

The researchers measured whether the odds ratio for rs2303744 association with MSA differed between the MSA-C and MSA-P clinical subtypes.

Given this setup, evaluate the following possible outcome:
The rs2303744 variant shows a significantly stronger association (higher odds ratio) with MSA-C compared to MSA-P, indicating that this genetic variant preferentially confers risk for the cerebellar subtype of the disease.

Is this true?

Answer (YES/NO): NO